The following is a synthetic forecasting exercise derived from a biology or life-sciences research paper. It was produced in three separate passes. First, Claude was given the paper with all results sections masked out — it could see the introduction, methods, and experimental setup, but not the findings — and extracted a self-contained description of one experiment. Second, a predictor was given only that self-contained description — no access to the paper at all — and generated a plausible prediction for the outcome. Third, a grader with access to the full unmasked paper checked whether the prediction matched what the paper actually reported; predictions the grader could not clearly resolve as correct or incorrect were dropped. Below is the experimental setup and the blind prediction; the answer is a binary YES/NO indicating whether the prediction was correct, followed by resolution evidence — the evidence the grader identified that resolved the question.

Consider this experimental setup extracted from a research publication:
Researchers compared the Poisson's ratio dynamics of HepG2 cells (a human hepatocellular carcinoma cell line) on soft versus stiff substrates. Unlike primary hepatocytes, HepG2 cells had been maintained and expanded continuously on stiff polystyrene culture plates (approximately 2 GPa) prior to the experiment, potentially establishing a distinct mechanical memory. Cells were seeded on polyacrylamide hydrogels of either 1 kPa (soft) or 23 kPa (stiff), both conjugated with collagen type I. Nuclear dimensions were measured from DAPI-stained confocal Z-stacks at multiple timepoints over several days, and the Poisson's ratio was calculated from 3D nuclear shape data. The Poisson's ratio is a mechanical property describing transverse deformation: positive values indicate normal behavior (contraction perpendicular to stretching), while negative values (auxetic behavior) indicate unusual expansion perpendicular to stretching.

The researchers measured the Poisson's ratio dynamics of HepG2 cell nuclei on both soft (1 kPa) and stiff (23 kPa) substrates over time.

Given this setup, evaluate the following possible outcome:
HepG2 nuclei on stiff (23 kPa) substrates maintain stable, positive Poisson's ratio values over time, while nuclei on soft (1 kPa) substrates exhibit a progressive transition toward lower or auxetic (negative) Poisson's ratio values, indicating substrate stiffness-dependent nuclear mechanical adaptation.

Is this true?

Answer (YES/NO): NO